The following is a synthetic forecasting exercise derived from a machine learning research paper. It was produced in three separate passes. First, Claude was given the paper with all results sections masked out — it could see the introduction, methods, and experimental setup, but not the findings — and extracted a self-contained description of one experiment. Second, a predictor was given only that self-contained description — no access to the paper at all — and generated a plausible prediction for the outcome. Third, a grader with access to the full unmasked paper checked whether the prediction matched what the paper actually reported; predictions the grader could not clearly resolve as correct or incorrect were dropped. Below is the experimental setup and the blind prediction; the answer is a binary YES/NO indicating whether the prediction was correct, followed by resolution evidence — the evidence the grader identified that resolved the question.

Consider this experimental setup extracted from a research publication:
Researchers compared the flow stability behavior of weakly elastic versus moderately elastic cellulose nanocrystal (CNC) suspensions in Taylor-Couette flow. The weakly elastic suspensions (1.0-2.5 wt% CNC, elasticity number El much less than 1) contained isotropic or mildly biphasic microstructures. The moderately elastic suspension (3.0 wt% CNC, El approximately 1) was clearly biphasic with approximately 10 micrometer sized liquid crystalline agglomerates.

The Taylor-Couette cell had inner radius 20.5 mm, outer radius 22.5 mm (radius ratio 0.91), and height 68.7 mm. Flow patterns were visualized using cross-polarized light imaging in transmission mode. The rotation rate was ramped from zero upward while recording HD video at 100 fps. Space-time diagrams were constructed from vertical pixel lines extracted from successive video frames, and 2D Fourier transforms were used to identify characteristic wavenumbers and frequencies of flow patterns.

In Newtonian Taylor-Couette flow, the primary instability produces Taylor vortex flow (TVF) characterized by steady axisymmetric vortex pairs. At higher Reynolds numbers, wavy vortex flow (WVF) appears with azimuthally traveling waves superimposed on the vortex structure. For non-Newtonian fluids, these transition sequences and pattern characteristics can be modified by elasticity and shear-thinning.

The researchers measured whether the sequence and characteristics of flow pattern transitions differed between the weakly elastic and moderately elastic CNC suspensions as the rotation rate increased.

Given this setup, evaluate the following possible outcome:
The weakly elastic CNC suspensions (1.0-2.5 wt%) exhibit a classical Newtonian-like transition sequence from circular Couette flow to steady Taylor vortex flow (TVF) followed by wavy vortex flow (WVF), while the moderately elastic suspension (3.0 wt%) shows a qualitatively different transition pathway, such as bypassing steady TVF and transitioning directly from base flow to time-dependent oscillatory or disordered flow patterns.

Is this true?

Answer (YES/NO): NO